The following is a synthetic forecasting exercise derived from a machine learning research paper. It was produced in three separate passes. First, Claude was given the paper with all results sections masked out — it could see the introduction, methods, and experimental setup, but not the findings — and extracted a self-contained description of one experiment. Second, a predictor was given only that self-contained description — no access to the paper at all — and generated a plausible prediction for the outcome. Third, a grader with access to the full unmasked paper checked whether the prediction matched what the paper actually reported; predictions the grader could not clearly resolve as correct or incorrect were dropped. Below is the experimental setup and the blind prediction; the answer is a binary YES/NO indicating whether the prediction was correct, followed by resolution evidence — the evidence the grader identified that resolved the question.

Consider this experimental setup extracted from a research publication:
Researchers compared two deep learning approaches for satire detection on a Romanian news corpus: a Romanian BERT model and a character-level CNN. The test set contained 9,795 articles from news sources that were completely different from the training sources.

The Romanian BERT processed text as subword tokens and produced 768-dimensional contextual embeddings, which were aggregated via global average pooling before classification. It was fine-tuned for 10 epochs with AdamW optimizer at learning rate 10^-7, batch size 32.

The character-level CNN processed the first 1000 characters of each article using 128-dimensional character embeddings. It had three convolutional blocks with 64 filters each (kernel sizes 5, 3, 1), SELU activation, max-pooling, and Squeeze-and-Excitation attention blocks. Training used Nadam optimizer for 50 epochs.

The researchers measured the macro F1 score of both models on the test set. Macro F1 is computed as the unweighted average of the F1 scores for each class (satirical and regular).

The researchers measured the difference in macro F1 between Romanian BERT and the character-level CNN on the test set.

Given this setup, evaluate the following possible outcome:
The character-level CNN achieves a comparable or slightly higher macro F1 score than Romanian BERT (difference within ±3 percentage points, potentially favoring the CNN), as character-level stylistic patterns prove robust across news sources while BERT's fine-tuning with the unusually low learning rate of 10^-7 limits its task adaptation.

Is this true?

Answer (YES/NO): NO